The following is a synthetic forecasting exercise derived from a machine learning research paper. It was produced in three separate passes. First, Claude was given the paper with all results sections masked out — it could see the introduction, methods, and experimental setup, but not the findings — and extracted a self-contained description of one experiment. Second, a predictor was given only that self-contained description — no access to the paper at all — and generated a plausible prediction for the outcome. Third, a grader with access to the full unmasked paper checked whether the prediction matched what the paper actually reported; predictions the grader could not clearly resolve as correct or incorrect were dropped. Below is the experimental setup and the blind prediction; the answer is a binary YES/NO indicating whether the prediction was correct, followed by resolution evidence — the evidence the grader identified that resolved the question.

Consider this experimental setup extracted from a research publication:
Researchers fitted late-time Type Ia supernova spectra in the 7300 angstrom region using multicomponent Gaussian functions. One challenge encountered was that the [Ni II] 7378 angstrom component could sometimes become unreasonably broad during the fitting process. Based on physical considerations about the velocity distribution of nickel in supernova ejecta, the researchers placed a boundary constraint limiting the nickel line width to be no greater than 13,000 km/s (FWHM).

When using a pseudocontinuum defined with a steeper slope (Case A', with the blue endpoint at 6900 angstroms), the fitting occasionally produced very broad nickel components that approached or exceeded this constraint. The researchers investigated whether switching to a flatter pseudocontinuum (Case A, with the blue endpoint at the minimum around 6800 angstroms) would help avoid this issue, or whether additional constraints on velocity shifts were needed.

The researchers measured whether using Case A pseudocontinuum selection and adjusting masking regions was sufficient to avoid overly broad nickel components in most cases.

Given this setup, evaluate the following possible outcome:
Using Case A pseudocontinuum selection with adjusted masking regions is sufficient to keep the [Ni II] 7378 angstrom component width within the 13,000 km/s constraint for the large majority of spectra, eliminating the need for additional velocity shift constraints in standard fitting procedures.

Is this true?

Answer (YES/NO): YES